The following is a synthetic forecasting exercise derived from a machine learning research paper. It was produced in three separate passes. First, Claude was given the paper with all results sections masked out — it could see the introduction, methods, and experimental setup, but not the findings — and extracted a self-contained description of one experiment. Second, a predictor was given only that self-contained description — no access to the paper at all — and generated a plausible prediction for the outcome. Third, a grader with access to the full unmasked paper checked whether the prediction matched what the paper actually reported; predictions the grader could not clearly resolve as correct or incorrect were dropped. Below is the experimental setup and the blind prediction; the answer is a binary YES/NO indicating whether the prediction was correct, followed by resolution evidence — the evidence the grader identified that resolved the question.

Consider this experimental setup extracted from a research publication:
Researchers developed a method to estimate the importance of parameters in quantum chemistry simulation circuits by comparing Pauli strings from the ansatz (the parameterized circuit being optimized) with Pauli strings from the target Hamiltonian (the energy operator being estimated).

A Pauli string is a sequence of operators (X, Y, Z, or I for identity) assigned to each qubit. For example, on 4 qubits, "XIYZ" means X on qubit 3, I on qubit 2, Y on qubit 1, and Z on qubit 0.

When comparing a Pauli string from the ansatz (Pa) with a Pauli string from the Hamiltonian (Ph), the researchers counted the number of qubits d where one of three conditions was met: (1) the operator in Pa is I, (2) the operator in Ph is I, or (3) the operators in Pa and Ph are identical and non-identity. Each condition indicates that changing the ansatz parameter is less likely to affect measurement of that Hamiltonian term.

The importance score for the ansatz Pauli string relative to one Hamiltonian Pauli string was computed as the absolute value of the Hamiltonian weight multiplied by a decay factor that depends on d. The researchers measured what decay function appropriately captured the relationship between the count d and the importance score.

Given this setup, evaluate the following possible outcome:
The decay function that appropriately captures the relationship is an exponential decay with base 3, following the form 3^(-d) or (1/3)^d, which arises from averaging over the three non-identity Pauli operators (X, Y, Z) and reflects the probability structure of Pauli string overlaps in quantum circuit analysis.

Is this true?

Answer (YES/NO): NO